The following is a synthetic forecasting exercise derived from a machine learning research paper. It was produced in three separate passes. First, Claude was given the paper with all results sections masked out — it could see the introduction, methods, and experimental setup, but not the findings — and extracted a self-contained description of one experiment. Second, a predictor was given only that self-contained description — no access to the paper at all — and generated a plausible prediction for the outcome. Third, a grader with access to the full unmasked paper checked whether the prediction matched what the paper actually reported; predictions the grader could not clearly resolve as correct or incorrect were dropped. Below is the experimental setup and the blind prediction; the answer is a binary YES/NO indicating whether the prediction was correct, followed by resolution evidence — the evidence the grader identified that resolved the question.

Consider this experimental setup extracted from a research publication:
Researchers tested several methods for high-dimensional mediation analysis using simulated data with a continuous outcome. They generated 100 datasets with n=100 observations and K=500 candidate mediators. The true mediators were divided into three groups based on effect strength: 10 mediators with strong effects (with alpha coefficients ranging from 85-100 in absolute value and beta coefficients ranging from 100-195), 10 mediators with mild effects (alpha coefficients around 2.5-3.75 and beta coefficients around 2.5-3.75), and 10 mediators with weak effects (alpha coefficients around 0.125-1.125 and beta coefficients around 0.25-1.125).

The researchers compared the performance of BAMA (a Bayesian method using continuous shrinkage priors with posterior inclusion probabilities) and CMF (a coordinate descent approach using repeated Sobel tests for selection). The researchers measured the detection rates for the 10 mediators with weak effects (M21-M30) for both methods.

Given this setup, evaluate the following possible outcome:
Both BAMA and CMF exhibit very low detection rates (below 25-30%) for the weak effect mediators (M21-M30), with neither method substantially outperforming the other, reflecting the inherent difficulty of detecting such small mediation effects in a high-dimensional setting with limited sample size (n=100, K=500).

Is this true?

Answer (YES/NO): NO